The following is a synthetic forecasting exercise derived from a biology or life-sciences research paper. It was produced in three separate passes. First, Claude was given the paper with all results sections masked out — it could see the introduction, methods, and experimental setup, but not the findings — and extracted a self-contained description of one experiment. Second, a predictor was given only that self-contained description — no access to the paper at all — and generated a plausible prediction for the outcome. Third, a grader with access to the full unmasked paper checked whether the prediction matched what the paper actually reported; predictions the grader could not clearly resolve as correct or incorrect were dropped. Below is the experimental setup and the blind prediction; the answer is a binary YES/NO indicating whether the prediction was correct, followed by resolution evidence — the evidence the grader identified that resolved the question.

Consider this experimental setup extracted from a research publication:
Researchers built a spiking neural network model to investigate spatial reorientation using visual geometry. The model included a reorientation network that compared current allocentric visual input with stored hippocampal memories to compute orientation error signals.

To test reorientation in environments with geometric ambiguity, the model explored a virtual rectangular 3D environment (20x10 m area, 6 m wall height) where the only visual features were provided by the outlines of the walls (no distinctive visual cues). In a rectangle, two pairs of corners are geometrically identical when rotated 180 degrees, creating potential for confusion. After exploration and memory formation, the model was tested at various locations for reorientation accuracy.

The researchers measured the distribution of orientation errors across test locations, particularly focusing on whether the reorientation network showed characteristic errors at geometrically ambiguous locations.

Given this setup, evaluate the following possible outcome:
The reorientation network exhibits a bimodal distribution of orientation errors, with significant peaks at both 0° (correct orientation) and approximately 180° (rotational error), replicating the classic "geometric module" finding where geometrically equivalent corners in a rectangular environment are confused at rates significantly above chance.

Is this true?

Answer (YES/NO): YES